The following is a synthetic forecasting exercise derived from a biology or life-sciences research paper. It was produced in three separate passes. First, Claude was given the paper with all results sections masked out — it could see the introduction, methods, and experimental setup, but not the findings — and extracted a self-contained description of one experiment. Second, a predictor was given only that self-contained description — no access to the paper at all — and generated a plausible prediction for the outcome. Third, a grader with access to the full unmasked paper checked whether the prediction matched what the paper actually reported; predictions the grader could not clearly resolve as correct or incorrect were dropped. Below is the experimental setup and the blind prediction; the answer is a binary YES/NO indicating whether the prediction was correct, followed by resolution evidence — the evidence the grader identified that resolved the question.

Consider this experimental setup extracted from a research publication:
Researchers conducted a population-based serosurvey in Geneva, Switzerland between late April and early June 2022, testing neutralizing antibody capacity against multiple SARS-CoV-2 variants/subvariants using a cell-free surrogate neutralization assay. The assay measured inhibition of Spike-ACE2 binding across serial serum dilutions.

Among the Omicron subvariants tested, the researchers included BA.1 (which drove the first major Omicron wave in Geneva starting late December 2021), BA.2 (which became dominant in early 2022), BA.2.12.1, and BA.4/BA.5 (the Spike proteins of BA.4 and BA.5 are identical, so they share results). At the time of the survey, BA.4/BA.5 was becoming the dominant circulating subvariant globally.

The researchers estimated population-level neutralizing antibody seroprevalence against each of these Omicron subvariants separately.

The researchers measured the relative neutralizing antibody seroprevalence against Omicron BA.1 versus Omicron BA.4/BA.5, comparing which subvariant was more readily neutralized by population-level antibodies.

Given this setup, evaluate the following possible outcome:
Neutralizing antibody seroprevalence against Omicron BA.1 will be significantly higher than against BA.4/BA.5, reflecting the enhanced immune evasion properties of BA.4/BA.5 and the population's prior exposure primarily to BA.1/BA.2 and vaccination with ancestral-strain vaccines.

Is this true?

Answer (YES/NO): YES